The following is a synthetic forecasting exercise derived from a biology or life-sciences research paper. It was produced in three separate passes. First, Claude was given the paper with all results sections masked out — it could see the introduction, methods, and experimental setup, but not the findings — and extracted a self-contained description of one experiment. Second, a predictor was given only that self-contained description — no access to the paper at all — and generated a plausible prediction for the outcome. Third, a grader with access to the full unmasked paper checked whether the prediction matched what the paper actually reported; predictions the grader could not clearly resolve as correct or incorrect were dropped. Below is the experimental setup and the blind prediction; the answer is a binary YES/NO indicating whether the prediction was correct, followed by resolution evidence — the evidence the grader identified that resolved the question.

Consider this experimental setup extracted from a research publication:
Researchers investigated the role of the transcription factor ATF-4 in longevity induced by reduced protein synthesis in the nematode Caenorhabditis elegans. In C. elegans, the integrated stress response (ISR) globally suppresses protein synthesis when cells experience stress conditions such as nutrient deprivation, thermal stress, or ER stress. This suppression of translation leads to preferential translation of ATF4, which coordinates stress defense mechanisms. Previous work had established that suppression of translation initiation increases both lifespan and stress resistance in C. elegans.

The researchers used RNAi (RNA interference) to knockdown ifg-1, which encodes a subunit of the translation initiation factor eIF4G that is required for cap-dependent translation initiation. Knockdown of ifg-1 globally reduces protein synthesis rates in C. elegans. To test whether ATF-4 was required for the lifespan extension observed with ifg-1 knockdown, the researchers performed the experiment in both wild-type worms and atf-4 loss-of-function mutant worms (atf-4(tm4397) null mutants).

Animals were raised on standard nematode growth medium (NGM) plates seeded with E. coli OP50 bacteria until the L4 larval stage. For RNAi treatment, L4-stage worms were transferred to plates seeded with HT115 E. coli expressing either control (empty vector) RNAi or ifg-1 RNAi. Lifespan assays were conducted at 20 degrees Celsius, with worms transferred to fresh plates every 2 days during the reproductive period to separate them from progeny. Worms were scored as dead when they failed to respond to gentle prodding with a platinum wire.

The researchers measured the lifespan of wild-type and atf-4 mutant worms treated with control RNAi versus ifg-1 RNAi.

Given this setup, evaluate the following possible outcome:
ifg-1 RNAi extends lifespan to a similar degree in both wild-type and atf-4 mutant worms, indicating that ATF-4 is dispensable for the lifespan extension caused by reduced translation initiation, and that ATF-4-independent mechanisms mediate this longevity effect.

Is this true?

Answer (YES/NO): NO